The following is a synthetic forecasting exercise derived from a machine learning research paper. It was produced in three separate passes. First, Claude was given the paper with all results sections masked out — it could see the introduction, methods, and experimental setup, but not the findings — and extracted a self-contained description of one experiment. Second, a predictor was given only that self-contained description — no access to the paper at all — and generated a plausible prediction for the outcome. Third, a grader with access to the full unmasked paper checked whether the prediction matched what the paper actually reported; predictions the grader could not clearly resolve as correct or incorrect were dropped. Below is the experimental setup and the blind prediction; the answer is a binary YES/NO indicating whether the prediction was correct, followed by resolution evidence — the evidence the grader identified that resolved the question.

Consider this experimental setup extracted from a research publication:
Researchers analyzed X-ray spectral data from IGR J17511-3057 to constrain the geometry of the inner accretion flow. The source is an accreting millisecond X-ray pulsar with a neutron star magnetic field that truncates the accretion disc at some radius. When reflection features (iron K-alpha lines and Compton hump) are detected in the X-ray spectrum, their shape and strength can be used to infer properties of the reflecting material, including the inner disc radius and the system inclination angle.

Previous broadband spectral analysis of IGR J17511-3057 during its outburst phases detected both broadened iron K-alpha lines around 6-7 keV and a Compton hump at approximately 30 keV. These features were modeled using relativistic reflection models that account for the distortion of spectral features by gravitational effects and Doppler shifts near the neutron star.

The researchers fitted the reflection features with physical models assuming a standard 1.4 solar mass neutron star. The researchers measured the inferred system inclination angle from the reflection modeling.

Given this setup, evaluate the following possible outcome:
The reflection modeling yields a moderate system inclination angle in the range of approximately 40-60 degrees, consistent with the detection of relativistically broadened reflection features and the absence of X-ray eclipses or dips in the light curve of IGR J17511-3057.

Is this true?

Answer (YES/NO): NO